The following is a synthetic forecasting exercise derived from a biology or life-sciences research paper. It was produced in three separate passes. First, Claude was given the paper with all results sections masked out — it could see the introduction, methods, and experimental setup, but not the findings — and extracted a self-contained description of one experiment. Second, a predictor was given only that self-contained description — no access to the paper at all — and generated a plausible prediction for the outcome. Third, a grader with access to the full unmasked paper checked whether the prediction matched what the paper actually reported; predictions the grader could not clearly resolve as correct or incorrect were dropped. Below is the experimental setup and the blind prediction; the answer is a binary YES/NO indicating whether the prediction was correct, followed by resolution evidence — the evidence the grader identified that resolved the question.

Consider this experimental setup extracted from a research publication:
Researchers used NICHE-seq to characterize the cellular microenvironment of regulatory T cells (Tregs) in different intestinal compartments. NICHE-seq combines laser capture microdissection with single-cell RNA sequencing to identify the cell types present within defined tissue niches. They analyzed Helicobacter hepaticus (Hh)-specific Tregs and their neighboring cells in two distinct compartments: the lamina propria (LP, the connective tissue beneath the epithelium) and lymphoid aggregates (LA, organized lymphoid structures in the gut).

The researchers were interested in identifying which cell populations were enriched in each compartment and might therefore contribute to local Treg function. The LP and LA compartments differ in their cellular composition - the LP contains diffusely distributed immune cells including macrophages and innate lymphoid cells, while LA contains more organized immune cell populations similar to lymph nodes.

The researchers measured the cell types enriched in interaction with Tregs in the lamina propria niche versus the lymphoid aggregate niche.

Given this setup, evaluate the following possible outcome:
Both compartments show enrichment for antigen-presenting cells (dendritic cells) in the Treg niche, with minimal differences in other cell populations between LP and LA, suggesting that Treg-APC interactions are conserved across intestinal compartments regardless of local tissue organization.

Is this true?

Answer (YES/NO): NO